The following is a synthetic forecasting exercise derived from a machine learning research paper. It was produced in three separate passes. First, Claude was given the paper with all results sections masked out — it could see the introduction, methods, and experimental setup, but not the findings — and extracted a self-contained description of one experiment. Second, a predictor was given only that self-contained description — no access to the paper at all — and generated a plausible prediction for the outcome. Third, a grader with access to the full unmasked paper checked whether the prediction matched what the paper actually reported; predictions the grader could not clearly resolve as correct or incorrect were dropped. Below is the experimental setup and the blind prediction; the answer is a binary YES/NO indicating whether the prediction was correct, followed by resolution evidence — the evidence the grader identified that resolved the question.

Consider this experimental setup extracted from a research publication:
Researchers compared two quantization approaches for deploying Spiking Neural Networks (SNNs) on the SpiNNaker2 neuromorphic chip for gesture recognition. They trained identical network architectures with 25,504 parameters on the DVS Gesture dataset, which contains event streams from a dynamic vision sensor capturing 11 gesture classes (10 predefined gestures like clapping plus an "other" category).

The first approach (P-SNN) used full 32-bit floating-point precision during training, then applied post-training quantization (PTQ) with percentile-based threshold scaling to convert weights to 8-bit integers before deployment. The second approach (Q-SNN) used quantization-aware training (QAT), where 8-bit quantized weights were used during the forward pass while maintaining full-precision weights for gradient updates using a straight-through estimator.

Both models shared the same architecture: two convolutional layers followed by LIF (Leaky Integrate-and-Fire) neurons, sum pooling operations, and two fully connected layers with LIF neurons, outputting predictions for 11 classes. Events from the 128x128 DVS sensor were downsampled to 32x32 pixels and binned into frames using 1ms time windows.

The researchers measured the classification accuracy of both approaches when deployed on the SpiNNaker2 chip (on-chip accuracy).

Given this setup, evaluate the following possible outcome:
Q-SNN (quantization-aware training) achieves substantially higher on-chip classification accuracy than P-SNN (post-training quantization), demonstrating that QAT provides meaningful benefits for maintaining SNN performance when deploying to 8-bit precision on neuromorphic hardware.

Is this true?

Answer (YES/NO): NO